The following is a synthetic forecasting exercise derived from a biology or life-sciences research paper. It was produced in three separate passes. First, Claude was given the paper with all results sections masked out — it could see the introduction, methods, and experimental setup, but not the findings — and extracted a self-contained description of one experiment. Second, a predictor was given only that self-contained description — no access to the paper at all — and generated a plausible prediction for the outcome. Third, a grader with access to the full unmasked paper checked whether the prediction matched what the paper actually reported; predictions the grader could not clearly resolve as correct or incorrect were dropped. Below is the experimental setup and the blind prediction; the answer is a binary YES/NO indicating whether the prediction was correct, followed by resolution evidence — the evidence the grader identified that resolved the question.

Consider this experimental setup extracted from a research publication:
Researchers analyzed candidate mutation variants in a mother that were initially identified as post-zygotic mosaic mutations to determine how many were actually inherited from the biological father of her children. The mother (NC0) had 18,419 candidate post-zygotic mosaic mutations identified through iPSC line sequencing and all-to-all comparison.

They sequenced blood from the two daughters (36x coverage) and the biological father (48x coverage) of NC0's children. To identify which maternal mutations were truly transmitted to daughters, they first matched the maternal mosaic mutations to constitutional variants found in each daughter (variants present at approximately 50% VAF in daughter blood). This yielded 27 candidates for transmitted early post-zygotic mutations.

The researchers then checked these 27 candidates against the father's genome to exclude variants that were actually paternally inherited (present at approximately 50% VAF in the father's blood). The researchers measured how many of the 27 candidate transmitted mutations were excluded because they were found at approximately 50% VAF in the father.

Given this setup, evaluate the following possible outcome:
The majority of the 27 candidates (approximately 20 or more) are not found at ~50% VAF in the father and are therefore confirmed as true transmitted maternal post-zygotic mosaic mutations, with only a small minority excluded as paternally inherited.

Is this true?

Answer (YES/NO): NO